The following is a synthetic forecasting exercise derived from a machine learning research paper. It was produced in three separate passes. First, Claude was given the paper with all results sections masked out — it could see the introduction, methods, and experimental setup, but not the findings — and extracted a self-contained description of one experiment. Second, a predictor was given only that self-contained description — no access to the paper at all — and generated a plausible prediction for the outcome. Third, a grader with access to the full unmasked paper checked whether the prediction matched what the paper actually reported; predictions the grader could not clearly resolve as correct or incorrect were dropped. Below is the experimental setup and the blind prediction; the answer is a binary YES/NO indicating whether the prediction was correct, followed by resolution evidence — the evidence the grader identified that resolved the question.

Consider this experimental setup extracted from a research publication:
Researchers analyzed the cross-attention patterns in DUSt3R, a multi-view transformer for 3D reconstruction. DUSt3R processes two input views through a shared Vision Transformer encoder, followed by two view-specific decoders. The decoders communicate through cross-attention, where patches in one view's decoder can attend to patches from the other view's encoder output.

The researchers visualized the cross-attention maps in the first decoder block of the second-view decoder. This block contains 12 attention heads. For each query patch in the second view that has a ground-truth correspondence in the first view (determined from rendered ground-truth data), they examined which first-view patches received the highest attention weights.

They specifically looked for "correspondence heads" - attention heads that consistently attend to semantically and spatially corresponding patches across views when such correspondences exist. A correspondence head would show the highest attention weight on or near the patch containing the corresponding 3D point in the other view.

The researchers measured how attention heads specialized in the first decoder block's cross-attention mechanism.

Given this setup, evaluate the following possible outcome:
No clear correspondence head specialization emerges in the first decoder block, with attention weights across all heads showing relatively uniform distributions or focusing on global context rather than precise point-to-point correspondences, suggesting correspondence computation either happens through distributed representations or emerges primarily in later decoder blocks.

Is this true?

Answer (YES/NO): NO